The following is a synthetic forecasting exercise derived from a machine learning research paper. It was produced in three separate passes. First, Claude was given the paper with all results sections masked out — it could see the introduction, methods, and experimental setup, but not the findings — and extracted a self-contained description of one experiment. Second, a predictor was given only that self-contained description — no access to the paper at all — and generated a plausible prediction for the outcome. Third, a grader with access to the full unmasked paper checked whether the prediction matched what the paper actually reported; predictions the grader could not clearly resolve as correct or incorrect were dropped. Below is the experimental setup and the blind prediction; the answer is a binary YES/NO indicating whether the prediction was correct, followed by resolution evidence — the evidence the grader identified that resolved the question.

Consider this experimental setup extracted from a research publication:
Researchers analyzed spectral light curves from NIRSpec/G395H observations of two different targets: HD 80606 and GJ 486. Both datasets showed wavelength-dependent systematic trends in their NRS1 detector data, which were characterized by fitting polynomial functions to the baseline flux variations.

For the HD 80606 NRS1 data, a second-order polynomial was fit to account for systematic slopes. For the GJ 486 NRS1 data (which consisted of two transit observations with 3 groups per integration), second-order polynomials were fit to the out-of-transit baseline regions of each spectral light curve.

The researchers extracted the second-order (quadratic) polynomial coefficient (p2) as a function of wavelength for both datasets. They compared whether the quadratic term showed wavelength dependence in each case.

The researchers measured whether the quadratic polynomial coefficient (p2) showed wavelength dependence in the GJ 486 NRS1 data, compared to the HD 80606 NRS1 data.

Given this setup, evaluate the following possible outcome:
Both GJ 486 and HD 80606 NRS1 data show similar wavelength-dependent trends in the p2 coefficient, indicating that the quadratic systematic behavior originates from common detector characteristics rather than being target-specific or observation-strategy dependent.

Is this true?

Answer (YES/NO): NO